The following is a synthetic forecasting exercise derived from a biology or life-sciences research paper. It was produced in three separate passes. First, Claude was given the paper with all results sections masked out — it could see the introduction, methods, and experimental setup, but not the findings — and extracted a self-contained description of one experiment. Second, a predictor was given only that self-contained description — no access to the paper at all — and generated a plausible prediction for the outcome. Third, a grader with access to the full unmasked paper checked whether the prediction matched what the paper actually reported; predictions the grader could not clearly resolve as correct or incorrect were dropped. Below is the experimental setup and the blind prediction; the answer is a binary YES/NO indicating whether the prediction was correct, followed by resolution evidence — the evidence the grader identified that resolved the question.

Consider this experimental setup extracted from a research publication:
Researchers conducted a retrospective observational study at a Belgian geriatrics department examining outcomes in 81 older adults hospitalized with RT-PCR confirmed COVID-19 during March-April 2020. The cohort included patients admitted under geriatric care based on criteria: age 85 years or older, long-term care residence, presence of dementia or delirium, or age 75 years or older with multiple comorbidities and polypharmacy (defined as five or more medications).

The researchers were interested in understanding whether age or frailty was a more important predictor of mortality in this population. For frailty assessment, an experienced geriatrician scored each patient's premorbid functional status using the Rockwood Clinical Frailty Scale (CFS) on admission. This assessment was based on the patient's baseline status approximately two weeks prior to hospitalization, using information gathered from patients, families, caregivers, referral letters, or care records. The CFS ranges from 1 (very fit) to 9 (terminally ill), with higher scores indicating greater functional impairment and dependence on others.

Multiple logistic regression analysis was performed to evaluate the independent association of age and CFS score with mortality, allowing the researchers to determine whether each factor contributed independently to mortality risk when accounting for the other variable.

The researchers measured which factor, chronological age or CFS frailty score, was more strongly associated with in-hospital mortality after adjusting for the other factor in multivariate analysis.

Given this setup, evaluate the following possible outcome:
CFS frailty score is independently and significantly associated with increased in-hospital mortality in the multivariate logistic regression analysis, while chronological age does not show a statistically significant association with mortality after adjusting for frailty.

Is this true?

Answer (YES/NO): YES